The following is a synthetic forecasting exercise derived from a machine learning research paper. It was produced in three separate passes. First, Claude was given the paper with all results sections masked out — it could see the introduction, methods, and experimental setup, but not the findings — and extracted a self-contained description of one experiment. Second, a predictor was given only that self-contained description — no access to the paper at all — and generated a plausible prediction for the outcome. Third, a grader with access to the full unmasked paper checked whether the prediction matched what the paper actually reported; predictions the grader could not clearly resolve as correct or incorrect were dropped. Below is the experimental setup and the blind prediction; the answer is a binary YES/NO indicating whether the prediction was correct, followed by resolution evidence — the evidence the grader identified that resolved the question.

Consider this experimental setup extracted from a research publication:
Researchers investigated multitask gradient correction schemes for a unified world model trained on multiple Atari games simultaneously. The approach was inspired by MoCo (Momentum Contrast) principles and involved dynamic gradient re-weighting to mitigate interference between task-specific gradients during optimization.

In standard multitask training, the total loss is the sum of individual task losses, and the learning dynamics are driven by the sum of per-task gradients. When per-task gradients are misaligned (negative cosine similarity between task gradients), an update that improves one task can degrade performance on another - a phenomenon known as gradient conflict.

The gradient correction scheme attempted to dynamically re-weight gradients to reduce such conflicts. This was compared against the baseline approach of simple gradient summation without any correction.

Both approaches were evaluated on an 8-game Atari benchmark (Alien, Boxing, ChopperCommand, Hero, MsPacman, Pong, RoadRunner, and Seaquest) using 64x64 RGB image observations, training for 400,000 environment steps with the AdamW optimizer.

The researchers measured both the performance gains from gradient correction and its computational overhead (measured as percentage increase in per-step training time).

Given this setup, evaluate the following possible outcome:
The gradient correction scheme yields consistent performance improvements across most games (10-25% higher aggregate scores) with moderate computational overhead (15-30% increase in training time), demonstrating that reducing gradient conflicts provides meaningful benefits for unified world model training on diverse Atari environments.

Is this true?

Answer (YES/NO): NO